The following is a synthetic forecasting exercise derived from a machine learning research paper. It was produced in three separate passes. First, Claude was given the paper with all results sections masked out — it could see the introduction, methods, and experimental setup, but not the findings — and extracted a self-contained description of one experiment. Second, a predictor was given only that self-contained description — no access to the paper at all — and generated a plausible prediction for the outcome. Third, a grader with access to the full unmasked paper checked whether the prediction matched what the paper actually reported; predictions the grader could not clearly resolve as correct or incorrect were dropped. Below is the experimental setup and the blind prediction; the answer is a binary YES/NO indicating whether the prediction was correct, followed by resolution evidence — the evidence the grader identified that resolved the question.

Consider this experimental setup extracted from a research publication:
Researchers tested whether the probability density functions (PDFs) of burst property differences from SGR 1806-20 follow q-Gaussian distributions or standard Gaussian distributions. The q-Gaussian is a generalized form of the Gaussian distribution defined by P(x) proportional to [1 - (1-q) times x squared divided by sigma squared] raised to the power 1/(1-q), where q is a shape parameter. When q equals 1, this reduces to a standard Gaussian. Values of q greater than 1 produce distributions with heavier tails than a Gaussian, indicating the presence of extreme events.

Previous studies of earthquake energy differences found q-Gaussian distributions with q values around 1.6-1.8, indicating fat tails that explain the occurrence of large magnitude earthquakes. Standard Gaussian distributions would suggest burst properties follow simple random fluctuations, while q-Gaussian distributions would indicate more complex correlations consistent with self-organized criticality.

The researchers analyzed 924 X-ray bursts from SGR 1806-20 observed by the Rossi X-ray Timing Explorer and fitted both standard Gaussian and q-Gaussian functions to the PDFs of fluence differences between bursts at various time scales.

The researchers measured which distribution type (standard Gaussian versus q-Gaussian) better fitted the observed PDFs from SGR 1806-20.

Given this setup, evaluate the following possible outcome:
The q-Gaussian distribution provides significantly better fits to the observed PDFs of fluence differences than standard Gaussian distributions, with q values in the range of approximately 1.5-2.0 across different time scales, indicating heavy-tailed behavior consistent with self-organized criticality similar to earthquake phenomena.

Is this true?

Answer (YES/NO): NO